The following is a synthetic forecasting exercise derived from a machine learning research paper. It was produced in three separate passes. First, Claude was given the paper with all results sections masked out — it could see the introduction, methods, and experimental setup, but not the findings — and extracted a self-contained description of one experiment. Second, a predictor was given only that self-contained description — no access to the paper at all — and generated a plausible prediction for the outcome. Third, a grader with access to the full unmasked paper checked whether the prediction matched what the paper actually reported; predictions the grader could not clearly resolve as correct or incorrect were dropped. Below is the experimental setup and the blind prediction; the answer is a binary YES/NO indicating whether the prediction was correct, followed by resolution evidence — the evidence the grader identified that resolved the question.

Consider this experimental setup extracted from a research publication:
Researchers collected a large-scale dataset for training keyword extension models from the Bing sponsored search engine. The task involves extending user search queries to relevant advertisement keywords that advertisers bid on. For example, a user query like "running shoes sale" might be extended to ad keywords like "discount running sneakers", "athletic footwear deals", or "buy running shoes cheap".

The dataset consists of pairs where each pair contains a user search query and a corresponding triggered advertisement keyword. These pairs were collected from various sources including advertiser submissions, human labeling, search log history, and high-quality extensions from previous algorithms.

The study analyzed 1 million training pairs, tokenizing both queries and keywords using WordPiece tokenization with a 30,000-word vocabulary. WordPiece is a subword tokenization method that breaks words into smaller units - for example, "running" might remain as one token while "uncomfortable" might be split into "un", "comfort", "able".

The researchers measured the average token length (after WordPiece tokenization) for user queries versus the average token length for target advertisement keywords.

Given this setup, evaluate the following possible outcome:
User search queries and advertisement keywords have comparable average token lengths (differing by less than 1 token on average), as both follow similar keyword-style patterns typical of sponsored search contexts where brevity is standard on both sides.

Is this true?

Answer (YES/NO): NO